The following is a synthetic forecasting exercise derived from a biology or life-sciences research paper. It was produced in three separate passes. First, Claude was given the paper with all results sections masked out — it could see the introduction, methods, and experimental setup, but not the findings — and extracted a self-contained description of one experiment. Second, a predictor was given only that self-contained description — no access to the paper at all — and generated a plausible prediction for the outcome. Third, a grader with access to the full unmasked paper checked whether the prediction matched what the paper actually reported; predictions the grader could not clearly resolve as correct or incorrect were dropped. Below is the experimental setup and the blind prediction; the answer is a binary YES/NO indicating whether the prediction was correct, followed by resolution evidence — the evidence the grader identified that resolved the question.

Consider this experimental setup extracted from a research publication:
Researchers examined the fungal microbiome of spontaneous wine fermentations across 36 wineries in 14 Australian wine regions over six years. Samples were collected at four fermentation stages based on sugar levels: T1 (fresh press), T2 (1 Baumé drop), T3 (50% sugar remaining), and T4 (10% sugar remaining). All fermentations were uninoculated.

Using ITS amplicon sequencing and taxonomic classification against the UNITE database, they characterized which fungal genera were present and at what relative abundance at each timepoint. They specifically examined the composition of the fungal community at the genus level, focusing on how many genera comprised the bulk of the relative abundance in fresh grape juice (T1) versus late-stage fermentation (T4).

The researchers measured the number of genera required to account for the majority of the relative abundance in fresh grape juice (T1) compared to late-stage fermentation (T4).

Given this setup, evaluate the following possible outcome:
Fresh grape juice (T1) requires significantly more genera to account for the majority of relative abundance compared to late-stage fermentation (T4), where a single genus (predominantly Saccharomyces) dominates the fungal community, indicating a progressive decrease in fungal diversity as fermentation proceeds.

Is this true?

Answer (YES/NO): YES